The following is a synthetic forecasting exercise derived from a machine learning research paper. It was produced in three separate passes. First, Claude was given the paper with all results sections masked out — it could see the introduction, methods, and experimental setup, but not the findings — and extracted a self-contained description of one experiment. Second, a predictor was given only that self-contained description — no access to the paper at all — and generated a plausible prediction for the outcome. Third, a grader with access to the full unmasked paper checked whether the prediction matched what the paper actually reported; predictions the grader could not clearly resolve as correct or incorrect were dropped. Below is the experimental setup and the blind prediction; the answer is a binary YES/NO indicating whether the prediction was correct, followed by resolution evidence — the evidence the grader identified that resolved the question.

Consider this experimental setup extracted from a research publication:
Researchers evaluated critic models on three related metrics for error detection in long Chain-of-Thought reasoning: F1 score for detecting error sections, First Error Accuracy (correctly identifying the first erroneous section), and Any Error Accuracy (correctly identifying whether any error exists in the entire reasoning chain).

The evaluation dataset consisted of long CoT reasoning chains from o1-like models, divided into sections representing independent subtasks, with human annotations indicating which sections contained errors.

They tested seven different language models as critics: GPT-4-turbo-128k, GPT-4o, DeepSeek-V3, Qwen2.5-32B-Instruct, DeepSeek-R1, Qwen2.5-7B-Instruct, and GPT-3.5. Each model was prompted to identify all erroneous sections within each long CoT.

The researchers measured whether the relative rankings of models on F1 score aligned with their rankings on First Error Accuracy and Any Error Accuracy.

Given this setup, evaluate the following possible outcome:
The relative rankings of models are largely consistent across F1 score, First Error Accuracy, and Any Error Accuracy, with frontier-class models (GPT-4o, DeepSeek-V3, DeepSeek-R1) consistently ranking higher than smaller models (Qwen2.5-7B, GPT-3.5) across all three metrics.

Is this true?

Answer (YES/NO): YES